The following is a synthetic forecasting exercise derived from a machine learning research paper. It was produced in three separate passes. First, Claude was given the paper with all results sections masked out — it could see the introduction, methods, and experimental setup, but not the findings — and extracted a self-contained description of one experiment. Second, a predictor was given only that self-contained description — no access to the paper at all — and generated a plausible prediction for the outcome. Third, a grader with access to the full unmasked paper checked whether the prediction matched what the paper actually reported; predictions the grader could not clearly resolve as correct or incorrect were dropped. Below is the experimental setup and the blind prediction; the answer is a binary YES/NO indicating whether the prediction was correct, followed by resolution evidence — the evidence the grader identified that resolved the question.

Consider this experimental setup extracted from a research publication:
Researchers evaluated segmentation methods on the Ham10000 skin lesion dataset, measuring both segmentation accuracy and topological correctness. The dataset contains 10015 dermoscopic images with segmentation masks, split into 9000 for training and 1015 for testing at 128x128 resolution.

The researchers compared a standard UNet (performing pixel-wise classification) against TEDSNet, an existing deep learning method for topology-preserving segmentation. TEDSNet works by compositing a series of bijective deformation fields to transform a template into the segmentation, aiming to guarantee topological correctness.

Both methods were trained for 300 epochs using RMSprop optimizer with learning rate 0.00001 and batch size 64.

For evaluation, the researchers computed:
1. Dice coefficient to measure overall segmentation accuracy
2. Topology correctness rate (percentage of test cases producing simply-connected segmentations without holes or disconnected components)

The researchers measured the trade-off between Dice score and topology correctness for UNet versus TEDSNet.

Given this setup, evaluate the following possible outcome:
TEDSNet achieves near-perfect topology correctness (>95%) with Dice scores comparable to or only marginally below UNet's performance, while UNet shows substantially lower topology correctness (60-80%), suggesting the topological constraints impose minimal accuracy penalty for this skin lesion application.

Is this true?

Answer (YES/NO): NO